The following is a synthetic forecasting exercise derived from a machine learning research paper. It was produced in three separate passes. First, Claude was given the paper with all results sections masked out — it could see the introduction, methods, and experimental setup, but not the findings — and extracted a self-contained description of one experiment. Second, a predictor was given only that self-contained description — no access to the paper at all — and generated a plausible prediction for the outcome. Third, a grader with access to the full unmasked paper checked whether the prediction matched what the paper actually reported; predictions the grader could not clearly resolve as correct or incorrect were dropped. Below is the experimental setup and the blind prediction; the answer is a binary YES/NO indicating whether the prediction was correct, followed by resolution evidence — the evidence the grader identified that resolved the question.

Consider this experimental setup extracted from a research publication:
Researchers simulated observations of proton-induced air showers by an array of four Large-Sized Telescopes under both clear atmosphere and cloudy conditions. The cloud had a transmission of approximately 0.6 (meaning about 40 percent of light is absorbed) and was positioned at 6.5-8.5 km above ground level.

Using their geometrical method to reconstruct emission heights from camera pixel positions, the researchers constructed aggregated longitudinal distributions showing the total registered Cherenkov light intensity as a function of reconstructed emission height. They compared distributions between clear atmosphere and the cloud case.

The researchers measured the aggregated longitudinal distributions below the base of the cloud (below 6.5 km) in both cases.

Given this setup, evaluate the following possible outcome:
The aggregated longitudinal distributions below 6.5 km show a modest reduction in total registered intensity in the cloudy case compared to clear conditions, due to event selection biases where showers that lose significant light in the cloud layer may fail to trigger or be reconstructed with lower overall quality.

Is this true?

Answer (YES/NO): NO